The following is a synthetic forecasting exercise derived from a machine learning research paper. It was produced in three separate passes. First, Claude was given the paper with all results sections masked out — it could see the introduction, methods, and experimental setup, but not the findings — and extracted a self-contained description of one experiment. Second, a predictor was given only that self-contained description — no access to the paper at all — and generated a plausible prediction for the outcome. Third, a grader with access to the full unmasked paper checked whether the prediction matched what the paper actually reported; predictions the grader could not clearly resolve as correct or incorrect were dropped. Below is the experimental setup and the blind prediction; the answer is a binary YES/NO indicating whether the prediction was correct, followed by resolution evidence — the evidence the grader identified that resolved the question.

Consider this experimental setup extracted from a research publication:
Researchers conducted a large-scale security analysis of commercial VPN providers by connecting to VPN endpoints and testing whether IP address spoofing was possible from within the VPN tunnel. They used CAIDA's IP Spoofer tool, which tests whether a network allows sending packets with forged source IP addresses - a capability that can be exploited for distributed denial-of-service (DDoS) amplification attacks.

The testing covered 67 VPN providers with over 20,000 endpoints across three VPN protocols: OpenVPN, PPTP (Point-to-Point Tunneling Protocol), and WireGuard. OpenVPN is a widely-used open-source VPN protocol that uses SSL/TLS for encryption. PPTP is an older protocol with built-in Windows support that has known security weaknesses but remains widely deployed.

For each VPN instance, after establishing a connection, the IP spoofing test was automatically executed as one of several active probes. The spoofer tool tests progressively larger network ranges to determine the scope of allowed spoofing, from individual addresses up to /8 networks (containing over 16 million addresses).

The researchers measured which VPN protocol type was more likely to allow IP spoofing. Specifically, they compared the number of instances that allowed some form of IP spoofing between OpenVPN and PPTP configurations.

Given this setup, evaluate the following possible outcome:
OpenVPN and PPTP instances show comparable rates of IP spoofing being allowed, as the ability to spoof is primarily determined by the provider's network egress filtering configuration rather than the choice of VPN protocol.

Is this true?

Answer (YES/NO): NO